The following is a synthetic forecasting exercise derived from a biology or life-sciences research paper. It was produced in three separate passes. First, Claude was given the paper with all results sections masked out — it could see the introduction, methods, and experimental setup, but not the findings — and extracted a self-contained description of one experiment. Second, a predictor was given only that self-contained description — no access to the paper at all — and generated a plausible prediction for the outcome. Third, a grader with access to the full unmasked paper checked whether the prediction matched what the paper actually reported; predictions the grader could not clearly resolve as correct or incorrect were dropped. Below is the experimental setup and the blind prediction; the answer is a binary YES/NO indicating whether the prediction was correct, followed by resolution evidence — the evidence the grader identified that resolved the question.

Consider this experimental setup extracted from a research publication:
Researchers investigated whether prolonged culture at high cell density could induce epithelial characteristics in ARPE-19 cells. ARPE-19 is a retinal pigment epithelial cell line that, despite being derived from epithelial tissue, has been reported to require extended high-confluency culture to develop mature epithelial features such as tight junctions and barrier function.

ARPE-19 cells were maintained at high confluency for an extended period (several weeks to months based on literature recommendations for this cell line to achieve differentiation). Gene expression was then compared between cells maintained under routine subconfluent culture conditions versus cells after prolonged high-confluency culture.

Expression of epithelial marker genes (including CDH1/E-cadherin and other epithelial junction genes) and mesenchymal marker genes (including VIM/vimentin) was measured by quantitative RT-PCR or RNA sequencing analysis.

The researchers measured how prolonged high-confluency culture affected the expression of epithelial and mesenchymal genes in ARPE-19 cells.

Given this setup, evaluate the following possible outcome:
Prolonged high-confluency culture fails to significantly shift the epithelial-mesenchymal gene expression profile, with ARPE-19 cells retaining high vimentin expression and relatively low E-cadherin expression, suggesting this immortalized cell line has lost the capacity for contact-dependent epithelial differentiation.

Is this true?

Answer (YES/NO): NO